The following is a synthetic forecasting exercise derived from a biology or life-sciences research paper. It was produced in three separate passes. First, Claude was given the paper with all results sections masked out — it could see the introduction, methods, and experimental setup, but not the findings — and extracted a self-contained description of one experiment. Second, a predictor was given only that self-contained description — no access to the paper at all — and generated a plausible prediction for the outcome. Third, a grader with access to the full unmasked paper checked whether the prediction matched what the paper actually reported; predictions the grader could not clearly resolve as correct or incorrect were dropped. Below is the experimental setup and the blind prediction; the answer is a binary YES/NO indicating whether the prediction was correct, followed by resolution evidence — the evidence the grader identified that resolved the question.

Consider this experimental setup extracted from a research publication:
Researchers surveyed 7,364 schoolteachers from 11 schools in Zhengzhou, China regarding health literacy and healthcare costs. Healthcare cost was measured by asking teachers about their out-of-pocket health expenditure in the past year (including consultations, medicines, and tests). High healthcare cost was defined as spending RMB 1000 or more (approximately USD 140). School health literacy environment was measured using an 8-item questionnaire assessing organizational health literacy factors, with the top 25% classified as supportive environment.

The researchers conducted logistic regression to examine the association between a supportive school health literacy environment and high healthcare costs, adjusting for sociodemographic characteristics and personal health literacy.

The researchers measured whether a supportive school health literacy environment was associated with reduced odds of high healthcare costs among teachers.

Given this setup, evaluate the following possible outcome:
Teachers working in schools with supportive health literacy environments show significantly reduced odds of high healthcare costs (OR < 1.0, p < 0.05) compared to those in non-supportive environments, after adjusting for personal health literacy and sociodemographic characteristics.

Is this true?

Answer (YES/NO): NO